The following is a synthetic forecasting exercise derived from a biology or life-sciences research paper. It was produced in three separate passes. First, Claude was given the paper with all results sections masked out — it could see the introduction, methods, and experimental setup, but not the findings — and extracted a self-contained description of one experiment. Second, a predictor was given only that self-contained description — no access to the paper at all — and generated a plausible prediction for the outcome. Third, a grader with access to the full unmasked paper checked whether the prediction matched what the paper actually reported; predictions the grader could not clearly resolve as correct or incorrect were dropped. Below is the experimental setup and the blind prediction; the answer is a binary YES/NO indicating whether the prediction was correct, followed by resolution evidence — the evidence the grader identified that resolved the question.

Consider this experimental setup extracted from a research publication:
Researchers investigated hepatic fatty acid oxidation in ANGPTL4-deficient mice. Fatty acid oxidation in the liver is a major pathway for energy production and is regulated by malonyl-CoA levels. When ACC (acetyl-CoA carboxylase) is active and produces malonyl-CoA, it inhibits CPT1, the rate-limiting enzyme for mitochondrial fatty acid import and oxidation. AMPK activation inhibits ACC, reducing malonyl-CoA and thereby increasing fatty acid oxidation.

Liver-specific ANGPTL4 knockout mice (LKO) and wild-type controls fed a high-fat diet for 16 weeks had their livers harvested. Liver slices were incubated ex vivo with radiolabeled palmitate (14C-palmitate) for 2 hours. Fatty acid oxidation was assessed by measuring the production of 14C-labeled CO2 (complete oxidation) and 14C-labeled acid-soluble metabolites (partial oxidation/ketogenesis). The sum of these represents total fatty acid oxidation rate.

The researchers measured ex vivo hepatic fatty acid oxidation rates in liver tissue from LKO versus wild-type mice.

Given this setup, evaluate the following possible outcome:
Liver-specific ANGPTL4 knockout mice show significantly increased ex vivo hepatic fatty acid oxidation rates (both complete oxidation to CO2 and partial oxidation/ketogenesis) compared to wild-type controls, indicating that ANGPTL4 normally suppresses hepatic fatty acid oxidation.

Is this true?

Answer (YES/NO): YES